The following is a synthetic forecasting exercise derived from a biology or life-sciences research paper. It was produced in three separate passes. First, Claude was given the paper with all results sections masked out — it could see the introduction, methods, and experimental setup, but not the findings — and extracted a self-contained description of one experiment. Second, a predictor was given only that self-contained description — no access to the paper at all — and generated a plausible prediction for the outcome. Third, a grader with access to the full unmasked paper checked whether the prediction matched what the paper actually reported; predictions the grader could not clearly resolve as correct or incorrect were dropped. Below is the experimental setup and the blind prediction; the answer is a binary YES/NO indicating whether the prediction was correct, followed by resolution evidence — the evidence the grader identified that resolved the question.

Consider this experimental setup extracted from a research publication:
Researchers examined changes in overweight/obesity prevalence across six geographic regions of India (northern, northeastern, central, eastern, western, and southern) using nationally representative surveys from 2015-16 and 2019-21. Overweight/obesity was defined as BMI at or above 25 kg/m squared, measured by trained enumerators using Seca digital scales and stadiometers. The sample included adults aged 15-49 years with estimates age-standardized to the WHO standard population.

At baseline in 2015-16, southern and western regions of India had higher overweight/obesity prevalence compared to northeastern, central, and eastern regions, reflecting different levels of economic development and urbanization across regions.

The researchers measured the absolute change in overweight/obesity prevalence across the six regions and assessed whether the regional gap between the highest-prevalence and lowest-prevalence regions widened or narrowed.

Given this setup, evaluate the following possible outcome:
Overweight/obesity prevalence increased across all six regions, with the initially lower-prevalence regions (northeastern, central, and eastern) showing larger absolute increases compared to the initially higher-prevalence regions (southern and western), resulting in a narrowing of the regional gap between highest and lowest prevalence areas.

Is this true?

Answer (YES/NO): NO